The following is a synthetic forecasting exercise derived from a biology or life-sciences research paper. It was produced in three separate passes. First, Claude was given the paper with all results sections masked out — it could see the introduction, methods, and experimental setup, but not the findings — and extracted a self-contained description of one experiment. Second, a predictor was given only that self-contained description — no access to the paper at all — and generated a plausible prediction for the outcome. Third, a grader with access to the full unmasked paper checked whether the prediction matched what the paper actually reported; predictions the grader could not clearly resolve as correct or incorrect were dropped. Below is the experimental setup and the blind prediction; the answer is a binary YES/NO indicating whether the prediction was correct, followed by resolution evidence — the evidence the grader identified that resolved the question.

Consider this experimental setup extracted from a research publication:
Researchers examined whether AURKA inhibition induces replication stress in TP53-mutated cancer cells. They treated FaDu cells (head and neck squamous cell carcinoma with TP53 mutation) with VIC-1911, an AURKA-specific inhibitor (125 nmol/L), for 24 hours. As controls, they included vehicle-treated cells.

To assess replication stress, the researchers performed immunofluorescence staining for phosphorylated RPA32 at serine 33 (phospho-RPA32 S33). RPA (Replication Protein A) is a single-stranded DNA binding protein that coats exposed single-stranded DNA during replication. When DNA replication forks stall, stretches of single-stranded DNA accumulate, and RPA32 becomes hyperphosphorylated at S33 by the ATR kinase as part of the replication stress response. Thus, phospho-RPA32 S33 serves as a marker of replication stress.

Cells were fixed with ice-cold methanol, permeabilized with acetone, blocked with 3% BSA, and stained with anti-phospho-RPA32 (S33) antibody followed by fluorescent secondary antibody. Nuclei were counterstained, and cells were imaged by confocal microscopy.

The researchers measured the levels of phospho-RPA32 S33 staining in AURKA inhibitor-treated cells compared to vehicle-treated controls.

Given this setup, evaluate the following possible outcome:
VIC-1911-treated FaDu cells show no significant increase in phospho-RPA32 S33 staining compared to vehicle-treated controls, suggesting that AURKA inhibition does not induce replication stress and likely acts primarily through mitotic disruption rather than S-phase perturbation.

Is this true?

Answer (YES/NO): NO